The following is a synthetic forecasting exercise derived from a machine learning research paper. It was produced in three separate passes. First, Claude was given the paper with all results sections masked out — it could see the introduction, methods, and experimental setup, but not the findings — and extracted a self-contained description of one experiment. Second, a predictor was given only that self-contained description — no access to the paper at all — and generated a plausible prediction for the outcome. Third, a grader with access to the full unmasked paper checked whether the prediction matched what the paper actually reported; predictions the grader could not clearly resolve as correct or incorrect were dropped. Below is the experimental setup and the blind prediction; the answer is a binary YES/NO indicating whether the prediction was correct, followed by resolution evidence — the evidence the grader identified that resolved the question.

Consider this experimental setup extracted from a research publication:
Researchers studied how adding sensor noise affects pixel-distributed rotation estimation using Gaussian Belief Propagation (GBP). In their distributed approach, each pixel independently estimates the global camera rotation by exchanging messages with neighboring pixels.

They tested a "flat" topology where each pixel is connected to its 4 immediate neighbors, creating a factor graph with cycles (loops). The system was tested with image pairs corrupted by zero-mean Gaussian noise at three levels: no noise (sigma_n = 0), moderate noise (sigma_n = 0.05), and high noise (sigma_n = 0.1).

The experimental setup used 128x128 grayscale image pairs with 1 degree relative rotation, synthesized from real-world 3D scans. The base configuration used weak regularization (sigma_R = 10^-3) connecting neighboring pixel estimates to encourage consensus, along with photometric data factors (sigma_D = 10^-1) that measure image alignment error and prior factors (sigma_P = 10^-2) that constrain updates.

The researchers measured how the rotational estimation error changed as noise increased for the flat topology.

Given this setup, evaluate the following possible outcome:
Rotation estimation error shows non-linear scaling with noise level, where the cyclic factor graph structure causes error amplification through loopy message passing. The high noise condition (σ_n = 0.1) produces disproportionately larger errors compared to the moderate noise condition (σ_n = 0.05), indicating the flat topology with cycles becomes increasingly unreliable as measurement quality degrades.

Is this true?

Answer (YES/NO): NO